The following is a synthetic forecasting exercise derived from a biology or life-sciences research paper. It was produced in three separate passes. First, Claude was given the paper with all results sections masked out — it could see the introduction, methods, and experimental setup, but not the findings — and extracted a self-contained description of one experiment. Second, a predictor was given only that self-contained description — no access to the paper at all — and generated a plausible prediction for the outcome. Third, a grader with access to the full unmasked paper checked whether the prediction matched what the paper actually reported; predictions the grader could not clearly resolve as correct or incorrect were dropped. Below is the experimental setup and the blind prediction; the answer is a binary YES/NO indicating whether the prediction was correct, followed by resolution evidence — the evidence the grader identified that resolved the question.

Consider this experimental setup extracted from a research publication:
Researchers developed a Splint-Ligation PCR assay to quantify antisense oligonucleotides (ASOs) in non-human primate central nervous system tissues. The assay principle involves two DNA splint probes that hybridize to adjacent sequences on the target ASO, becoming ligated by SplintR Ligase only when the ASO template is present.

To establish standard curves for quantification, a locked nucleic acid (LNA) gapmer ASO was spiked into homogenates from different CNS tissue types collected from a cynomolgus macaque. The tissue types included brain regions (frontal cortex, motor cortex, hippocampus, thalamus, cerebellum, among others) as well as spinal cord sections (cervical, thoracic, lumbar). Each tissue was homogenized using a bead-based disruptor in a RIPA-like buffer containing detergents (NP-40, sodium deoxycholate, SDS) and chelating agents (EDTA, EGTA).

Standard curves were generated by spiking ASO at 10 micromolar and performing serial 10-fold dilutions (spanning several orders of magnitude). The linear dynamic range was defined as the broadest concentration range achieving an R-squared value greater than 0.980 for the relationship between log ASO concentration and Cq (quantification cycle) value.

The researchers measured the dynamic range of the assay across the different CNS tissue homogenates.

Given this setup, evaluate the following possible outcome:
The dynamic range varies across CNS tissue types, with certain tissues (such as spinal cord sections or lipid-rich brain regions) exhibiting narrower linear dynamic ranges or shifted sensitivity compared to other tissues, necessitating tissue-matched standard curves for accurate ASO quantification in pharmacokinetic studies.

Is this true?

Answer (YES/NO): YES